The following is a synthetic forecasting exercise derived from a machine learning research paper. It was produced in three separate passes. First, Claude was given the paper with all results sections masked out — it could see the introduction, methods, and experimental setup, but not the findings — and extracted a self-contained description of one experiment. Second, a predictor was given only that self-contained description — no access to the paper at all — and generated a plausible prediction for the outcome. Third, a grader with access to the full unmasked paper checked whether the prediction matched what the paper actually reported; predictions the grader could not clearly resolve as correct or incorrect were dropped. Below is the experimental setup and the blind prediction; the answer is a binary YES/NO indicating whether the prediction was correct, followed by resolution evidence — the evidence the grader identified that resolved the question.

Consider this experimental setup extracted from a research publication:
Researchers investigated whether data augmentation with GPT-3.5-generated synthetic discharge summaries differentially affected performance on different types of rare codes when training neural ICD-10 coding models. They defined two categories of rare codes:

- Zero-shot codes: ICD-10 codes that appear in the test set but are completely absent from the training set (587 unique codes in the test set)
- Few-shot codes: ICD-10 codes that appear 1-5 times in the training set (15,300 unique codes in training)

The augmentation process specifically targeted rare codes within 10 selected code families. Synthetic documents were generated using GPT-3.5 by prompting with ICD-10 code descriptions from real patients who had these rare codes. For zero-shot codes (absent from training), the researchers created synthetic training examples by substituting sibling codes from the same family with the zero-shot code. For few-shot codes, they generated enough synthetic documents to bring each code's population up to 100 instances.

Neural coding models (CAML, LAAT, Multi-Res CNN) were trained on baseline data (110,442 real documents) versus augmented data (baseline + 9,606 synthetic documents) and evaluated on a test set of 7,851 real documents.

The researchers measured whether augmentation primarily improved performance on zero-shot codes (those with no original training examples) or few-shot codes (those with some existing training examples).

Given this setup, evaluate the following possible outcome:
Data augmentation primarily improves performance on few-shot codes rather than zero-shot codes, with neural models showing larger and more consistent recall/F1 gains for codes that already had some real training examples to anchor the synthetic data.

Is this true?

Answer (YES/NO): YES